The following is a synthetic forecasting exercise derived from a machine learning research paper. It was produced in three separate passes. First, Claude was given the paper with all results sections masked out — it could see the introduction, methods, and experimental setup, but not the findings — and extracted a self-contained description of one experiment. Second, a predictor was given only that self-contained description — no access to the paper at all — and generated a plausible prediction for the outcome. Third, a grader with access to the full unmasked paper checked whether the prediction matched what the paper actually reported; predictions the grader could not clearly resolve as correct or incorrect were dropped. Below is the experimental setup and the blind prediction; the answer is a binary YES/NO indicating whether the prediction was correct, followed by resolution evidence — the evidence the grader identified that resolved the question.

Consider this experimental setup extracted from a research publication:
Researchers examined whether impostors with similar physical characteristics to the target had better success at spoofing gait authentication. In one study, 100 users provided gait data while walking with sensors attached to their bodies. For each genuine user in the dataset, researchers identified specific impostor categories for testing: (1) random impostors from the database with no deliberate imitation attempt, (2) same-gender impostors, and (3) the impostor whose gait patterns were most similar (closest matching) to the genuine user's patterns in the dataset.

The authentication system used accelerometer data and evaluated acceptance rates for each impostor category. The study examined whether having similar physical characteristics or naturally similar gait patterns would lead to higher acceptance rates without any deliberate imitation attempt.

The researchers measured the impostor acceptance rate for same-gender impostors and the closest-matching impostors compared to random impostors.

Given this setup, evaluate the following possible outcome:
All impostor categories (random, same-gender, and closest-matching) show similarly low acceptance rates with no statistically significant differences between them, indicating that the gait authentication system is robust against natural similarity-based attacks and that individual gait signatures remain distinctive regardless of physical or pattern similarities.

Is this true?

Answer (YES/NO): NO